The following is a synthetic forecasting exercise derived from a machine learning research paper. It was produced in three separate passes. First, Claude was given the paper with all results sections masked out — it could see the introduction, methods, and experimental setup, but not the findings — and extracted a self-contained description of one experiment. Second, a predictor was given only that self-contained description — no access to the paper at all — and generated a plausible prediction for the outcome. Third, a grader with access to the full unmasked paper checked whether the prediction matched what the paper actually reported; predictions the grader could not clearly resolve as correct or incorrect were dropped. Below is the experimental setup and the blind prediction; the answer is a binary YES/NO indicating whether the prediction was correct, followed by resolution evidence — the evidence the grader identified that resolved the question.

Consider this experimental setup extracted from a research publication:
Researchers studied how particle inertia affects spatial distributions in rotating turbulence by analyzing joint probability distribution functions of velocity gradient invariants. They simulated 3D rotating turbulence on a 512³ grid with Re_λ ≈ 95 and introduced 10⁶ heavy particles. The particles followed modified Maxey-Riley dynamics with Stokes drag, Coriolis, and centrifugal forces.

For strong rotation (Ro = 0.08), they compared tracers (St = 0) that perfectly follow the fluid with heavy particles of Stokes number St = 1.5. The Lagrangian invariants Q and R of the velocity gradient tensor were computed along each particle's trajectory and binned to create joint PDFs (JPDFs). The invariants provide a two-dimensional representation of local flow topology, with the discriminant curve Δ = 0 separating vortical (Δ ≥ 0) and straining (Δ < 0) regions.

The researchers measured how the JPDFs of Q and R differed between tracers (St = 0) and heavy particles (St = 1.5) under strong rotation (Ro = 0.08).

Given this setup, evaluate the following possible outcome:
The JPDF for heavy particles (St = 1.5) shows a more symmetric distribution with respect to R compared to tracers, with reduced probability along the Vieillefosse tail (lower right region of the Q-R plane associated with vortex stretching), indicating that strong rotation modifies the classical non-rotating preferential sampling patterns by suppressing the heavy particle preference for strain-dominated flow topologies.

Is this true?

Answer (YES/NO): NO